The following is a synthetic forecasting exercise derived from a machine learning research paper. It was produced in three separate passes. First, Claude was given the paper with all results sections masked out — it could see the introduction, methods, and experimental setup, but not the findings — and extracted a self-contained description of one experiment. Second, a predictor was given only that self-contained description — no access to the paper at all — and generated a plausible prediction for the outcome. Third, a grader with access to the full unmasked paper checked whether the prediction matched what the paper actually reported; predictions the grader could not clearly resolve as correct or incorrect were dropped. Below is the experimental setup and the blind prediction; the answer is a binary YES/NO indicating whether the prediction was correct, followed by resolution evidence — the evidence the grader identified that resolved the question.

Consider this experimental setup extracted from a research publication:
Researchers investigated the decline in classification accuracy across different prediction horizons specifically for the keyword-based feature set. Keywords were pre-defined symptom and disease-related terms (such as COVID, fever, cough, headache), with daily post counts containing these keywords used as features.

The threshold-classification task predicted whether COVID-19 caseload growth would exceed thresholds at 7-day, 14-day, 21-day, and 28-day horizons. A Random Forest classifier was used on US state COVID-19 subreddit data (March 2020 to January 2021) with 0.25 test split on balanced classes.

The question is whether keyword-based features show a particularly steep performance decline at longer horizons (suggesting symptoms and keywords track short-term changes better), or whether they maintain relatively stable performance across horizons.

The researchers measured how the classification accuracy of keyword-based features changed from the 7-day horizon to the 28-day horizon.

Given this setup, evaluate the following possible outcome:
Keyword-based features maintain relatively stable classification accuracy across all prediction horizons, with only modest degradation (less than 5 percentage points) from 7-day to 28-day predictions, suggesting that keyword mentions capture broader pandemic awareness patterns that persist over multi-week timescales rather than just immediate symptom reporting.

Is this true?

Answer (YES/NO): NO